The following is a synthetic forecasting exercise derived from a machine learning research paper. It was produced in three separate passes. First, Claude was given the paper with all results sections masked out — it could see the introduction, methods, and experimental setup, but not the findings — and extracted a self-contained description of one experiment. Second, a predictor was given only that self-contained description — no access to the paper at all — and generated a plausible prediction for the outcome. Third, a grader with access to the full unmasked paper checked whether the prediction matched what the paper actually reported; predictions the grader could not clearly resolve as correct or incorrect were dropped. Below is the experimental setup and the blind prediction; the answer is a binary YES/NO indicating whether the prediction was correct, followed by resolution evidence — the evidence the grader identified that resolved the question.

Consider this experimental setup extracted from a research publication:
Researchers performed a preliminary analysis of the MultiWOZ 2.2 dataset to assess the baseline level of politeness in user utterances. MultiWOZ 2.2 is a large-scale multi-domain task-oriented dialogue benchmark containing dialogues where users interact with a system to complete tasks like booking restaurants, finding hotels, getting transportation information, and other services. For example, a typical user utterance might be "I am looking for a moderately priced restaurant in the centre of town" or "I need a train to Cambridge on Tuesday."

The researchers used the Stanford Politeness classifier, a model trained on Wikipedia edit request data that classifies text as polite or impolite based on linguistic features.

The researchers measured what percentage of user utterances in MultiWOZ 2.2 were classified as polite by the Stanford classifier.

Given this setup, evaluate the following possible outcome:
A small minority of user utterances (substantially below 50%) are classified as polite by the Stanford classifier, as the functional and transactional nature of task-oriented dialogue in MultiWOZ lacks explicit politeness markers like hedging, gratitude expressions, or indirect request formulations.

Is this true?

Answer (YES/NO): NO